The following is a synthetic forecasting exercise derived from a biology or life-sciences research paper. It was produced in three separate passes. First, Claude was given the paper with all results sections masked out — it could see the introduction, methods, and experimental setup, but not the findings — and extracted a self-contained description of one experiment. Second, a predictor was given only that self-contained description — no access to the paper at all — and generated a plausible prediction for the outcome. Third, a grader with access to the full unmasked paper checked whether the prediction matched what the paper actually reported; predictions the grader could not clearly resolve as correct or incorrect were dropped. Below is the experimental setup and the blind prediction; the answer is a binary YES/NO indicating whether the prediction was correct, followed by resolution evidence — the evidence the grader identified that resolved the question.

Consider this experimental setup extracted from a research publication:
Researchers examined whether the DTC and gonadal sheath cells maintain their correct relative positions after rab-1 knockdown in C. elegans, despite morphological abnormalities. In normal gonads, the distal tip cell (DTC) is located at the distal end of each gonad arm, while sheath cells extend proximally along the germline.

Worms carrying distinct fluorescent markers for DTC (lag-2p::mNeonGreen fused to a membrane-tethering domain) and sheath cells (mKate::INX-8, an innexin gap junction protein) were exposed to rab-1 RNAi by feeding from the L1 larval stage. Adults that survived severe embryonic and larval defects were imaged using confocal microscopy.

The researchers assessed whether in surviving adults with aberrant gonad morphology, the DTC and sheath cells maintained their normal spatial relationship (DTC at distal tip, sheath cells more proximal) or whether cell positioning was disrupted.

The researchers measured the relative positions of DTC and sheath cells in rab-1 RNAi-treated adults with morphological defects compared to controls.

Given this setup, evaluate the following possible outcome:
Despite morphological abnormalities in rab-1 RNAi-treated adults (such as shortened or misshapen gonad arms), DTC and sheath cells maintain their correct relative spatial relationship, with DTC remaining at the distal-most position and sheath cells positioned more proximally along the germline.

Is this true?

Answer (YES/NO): YES